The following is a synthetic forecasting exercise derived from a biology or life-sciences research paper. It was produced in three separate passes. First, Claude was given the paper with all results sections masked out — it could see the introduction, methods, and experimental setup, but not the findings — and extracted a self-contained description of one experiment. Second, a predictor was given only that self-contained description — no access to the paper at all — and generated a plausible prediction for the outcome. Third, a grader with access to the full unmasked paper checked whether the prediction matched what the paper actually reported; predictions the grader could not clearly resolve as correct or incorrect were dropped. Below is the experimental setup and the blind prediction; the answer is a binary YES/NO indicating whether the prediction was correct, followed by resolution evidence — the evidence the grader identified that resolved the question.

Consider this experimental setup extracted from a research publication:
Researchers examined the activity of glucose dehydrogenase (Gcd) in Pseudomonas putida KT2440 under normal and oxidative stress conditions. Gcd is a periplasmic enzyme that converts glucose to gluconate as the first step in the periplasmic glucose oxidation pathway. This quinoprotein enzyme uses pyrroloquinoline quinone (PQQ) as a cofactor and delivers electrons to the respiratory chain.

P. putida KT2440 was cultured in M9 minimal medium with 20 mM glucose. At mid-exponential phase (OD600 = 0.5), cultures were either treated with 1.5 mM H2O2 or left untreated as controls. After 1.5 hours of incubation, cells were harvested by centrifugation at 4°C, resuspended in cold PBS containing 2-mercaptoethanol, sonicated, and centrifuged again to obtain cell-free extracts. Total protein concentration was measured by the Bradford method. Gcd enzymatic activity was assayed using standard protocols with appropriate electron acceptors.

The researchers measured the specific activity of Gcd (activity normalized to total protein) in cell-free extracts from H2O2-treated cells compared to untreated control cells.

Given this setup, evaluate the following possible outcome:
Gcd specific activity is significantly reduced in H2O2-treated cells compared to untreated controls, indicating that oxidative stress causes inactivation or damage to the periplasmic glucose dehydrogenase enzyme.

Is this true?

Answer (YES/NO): NO